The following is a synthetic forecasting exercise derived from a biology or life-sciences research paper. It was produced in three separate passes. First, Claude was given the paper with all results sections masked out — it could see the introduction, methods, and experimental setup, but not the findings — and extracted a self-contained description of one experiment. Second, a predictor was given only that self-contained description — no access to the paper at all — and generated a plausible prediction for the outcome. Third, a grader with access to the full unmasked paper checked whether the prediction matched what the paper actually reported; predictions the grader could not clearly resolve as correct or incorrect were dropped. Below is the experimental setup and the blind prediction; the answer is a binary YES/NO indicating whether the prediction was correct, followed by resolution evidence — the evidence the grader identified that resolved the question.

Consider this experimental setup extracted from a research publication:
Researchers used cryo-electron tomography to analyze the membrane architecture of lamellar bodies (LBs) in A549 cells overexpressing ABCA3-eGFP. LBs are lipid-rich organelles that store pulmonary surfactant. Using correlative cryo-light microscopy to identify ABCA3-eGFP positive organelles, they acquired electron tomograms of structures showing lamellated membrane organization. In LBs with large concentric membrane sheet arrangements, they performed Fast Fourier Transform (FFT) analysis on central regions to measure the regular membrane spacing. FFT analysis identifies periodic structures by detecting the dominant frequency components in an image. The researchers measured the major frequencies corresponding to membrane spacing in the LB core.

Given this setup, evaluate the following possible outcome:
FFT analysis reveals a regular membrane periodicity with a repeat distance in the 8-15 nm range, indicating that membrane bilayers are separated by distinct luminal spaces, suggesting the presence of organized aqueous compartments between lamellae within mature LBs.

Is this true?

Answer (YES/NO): YES